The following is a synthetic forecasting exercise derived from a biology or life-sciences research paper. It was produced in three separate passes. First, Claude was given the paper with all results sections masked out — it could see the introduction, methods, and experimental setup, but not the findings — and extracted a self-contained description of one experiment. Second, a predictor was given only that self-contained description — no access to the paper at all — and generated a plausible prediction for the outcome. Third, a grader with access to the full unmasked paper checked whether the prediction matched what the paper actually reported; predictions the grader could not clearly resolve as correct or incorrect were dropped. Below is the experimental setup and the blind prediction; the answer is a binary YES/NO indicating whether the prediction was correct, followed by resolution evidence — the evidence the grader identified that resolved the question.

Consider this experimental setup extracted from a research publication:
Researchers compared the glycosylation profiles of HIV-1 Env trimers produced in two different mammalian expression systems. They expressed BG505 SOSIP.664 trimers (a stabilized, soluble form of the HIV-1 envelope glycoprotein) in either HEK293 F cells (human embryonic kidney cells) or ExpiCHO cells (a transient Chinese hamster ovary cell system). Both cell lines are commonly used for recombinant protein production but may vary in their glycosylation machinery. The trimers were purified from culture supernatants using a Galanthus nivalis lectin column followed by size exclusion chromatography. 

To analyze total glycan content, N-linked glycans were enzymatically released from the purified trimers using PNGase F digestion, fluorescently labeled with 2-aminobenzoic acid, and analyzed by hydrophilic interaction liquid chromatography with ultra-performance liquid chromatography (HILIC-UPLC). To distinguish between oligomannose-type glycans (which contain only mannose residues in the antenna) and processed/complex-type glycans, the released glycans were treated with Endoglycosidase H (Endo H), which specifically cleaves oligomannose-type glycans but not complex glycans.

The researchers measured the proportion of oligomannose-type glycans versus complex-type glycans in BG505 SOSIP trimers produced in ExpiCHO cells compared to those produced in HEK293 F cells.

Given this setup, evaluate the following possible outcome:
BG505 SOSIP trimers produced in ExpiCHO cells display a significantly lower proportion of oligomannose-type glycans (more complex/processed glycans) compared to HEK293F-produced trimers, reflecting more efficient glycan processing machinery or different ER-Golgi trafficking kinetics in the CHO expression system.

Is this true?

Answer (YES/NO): NO